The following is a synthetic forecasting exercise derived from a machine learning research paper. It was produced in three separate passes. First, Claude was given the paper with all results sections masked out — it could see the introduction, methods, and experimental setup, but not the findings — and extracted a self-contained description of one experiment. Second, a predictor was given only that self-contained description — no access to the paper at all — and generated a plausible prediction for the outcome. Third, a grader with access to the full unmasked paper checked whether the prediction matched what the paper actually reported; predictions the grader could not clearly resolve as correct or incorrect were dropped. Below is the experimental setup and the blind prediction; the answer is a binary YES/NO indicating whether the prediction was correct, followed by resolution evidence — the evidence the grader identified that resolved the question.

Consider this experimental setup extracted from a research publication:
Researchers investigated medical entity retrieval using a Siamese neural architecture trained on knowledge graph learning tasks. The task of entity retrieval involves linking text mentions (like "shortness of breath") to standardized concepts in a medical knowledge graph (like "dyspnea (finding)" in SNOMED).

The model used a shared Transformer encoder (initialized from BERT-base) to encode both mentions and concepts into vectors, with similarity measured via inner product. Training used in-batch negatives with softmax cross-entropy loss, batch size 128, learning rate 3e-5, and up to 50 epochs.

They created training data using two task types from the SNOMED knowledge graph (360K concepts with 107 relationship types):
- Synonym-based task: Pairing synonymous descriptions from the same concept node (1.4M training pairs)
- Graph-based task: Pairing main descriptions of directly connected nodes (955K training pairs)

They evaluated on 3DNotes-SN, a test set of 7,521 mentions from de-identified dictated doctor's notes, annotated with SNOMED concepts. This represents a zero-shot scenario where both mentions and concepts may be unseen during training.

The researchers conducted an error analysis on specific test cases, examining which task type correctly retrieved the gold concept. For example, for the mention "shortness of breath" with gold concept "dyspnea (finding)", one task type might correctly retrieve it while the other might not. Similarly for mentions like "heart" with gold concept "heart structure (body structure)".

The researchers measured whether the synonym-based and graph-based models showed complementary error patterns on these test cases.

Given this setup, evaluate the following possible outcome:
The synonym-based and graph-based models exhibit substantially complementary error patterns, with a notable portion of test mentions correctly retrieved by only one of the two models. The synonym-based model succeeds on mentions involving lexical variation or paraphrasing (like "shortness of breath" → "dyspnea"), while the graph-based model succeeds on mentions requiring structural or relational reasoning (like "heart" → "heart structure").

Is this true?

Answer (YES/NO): YES